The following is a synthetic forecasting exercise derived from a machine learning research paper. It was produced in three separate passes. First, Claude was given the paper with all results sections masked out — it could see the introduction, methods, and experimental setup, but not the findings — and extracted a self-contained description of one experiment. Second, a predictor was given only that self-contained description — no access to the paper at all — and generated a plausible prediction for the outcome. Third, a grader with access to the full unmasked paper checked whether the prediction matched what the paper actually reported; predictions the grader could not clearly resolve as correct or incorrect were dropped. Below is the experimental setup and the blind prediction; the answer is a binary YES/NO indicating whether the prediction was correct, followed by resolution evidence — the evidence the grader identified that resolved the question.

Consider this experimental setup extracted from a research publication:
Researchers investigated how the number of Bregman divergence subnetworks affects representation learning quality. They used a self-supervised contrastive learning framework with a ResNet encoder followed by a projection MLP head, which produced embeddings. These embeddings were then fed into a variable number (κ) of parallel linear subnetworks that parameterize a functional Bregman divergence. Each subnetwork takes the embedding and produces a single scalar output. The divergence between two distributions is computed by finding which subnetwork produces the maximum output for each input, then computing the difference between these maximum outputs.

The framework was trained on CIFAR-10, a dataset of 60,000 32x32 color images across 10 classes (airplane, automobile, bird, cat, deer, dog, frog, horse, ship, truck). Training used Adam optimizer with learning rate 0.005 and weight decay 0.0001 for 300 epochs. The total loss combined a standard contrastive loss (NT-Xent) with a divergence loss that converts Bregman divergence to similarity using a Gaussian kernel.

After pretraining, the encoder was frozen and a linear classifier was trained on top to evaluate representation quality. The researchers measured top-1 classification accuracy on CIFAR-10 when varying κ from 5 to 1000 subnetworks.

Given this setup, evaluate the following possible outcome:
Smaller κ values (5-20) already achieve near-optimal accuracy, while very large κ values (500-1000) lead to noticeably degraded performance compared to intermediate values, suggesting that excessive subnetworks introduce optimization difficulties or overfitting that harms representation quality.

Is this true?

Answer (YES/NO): NO